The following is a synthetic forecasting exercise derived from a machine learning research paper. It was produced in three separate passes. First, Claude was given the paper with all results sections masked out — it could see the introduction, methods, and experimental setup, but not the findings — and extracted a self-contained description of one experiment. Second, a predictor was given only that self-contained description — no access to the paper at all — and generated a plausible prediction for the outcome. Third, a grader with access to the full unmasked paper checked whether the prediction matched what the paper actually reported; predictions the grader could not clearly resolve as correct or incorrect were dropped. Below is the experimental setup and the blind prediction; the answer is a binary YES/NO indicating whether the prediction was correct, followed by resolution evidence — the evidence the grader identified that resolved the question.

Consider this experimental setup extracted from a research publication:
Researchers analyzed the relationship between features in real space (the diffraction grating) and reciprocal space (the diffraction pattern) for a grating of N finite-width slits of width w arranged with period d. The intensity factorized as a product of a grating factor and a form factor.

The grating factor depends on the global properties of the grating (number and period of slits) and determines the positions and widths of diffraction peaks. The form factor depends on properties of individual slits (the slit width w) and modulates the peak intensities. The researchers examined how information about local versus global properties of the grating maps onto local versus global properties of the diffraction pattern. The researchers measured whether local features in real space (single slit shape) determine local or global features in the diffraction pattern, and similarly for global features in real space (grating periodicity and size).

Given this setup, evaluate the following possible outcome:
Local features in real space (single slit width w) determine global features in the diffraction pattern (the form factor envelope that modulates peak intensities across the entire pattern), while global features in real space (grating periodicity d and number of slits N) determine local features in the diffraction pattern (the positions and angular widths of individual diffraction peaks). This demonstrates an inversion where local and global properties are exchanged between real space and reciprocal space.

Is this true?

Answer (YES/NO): YES